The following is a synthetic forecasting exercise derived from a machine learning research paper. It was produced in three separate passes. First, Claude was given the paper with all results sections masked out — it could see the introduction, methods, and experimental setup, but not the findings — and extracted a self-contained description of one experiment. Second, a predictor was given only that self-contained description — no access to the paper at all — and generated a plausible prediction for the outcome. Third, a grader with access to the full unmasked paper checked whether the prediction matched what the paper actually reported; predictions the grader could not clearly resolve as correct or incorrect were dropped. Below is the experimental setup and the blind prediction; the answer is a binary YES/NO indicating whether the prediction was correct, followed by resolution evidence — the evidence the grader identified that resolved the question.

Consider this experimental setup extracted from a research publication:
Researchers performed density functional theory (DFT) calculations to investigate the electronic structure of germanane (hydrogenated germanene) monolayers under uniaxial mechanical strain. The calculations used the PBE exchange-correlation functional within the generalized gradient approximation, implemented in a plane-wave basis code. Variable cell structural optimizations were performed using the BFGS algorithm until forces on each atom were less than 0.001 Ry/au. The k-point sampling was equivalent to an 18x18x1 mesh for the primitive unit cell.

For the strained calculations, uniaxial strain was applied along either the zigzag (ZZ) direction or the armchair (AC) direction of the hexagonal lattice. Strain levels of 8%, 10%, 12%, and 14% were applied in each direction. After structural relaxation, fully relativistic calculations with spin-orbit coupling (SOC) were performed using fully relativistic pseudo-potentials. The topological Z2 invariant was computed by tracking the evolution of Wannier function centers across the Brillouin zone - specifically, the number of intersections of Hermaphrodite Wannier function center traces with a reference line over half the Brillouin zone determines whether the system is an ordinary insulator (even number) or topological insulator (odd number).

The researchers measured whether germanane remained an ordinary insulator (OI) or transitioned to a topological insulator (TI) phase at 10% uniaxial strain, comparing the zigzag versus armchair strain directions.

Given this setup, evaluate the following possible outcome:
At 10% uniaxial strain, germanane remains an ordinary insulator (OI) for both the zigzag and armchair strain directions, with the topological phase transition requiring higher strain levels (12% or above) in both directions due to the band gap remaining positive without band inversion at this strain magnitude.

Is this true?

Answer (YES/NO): NO